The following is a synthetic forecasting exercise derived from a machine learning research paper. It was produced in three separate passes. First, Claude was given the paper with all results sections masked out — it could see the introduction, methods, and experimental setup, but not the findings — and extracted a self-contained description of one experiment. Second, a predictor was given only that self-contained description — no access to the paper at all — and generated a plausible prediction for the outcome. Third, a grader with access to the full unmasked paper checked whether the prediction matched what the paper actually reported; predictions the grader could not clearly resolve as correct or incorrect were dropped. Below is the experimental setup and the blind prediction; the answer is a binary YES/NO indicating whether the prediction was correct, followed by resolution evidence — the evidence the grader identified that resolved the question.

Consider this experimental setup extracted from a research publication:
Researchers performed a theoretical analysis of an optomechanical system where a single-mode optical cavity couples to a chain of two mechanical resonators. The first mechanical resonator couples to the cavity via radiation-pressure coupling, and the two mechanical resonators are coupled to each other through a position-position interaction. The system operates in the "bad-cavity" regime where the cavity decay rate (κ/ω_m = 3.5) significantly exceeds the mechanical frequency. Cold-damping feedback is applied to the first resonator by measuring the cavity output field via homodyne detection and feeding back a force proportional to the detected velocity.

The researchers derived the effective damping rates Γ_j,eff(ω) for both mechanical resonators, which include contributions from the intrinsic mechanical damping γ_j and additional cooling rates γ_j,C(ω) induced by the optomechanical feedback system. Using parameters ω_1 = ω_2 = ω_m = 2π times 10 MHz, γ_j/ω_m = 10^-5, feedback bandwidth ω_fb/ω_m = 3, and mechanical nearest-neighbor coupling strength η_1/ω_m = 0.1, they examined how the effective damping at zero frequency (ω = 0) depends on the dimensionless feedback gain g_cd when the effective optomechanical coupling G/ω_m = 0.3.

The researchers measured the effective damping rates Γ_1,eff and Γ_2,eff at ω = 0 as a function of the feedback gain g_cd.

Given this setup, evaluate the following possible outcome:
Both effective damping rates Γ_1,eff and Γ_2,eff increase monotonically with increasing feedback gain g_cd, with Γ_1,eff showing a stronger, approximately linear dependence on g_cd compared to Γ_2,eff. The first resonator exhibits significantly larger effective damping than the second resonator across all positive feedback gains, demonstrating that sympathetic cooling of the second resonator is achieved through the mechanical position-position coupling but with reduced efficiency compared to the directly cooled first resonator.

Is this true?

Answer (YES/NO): YES